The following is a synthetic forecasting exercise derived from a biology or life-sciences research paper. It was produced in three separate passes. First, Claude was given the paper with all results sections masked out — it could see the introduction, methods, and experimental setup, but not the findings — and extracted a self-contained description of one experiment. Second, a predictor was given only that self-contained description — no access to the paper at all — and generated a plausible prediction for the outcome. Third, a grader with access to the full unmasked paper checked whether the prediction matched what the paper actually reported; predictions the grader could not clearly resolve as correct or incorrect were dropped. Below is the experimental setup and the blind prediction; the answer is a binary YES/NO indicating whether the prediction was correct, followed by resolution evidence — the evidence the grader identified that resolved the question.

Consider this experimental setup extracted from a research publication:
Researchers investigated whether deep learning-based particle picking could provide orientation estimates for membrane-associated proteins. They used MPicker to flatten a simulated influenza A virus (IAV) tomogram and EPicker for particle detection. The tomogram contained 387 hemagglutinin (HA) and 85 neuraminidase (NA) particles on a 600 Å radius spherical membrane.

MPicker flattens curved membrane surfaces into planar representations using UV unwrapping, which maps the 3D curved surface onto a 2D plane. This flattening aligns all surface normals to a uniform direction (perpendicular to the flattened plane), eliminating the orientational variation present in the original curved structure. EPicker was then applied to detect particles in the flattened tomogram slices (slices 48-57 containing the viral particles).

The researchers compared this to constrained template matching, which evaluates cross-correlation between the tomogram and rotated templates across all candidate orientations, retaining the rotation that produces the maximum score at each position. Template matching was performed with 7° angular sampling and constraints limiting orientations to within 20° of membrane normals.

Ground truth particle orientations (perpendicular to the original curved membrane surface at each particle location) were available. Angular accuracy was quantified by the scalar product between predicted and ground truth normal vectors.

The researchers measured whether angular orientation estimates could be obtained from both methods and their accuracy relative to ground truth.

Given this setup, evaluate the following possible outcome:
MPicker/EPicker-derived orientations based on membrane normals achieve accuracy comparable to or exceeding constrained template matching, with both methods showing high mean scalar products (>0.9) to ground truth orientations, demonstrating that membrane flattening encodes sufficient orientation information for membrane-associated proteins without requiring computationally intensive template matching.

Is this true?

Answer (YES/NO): NO